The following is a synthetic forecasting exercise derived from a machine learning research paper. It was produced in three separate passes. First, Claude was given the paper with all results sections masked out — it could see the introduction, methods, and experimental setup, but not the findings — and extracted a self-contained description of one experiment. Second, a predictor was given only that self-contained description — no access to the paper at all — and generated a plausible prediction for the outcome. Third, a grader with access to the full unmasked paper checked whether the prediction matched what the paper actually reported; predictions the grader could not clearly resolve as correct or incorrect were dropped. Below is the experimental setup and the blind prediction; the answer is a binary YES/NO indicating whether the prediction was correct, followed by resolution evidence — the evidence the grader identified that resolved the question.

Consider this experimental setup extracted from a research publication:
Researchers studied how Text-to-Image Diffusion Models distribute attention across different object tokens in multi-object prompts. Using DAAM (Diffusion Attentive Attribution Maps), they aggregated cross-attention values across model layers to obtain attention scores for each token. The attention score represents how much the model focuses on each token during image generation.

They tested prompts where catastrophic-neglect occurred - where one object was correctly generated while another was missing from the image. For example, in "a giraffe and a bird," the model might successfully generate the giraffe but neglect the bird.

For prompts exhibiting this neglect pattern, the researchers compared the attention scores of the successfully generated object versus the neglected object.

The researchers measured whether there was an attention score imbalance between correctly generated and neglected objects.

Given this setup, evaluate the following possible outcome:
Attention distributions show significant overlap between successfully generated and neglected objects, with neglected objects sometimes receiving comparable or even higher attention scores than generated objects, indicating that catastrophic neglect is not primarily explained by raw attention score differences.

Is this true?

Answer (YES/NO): NO